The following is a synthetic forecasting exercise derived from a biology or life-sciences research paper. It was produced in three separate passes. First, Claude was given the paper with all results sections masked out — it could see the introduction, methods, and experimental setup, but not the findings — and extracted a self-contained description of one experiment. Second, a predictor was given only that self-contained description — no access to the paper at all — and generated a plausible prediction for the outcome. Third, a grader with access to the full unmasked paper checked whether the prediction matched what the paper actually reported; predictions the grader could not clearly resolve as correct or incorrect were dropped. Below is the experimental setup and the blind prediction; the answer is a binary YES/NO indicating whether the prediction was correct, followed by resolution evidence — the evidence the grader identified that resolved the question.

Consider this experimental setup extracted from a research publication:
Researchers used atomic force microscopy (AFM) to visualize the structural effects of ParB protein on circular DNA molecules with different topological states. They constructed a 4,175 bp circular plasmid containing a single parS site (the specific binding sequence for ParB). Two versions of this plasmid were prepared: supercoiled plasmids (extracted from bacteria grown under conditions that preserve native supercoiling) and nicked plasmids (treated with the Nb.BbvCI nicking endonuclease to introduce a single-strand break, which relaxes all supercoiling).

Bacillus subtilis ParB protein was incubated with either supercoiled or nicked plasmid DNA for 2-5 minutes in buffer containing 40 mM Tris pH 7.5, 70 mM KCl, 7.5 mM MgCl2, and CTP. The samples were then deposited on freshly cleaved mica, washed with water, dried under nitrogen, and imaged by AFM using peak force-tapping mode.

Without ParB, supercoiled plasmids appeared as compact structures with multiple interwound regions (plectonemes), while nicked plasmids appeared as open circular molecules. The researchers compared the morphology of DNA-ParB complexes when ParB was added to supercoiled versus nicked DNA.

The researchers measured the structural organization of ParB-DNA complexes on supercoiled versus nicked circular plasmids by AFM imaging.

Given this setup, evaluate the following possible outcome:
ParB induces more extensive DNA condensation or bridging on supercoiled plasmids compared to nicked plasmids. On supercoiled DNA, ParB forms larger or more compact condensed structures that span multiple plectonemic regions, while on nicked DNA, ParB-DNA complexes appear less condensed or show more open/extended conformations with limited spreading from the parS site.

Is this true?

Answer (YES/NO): NO